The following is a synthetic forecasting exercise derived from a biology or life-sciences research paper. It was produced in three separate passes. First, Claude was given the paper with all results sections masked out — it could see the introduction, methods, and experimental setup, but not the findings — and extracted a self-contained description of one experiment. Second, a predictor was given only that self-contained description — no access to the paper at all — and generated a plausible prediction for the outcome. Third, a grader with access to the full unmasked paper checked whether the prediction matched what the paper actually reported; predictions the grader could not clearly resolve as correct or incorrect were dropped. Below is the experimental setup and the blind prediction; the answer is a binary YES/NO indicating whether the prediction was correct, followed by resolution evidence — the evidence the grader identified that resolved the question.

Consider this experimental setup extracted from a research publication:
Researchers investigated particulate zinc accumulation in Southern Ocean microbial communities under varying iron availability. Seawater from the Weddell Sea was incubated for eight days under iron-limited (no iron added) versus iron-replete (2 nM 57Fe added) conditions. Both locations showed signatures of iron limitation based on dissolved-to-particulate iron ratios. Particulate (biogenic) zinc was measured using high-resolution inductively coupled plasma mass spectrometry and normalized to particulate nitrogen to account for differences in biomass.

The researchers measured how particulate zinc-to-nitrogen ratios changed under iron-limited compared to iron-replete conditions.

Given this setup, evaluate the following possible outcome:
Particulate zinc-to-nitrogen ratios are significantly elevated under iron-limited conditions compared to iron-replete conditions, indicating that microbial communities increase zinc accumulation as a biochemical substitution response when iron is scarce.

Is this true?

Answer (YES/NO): YES